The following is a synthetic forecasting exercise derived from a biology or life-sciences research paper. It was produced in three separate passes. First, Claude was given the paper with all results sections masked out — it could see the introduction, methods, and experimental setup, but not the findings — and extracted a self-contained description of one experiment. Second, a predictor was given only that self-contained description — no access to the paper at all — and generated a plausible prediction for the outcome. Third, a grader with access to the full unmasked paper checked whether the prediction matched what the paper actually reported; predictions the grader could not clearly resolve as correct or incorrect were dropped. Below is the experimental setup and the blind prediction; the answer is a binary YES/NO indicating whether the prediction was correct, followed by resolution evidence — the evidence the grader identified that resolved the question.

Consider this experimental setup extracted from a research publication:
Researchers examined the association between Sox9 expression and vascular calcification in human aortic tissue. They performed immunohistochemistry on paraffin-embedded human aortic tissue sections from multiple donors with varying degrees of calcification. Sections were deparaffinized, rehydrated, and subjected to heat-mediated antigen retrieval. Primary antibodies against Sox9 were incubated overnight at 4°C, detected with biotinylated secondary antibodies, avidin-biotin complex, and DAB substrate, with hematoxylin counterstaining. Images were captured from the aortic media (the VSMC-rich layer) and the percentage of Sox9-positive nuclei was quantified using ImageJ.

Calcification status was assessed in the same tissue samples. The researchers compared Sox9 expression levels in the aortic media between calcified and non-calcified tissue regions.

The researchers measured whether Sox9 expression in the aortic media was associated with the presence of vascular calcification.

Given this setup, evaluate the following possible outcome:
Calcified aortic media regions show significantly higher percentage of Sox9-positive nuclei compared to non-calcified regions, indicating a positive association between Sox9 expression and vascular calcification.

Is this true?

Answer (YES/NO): NO